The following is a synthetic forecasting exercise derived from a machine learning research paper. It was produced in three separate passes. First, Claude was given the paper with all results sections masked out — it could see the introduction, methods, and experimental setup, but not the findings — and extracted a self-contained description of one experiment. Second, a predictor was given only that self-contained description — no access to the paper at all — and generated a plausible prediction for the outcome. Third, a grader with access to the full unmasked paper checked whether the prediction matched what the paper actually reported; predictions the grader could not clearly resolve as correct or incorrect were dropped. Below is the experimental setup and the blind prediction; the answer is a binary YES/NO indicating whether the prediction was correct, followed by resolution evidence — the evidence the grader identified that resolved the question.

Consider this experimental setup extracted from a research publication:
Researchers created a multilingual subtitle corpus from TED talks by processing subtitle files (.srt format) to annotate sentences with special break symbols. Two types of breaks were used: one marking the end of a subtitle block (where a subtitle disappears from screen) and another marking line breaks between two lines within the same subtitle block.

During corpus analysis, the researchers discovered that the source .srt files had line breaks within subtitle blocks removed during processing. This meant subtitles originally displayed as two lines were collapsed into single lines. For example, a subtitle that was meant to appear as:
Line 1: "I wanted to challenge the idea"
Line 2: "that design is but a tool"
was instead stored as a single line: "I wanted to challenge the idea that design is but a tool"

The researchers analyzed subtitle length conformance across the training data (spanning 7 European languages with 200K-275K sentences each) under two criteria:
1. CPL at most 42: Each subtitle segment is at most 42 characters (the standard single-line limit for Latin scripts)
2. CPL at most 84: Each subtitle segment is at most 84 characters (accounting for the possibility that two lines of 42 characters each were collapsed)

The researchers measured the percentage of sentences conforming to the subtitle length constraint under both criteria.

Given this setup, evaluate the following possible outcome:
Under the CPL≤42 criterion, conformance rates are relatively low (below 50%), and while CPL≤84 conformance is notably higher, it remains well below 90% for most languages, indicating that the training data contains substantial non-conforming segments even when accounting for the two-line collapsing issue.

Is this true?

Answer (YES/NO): NO